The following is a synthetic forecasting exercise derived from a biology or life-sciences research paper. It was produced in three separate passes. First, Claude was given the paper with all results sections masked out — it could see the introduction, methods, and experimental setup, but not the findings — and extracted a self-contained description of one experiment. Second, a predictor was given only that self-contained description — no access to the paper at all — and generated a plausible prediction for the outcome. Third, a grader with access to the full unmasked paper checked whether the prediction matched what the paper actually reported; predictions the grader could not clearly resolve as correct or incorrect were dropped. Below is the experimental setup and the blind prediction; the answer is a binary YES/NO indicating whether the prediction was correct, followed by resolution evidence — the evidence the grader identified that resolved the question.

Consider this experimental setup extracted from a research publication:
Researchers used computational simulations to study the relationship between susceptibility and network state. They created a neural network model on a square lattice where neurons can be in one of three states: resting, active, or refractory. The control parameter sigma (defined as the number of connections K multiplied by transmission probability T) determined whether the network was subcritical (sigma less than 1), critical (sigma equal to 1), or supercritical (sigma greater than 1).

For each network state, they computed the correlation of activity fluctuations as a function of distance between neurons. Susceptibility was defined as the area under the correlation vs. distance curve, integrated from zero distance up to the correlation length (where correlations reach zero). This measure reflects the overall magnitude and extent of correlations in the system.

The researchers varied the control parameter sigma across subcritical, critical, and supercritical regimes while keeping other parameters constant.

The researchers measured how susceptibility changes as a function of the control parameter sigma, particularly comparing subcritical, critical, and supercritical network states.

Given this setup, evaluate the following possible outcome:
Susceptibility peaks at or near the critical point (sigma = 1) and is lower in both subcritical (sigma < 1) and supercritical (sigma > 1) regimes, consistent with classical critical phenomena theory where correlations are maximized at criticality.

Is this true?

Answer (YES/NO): YES